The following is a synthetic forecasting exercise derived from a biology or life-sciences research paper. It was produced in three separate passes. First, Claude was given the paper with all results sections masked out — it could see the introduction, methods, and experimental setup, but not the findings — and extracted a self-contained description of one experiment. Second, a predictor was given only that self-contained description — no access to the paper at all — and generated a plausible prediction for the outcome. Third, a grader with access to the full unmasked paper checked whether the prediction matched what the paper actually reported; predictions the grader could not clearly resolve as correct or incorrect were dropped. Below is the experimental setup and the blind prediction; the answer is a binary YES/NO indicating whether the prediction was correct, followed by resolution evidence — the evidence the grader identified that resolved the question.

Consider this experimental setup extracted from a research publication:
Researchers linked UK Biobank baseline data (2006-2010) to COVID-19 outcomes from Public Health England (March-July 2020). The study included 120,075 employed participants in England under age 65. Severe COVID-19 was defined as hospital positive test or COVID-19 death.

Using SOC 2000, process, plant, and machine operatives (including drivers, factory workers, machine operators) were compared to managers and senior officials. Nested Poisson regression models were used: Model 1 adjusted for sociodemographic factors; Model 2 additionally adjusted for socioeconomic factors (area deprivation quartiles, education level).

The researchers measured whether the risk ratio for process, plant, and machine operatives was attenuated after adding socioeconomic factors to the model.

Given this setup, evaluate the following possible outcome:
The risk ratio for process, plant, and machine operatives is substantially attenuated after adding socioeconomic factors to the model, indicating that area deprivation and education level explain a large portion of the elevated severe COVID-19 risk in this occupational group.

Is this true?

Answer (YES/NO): YES